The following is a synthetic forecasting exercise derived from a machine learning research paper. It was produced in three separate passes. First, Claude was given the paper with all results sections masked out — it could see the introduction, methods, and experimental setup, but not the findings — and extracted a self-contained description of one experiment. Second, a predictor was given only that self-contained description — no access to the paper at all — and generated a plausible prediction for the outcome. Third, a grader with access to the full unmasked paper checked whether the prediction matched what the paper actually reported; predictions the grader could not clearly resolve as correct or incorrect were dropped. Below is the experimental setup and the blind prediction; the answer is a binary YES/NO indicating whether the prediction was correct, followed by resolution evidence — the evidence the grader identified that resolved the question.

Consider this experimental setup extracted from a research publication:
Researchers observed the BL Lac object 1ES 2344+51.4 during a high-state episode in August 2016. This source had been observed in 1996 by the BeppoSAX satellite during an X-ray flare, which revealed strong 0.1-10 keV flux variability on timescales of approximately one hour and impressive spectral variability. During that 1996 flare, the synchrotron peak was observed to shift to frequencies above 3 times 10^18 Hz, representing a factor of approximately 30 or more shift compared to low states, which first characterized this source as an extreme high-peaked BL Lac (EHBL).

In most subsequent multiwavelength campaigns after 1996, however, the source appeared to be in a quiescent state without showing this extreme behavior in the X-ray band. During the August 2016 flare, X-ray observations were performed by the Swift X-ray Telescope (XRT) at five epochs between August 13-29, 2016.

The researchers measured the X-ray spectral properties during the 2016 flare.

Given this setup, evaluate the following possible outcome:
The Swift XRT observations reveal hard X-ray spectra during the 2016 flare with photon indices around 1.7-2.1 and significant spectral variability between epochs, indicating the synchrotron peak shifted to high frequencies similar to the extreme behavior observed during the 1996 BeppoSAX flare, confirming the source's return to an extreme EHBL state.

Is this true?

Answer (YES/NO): NO